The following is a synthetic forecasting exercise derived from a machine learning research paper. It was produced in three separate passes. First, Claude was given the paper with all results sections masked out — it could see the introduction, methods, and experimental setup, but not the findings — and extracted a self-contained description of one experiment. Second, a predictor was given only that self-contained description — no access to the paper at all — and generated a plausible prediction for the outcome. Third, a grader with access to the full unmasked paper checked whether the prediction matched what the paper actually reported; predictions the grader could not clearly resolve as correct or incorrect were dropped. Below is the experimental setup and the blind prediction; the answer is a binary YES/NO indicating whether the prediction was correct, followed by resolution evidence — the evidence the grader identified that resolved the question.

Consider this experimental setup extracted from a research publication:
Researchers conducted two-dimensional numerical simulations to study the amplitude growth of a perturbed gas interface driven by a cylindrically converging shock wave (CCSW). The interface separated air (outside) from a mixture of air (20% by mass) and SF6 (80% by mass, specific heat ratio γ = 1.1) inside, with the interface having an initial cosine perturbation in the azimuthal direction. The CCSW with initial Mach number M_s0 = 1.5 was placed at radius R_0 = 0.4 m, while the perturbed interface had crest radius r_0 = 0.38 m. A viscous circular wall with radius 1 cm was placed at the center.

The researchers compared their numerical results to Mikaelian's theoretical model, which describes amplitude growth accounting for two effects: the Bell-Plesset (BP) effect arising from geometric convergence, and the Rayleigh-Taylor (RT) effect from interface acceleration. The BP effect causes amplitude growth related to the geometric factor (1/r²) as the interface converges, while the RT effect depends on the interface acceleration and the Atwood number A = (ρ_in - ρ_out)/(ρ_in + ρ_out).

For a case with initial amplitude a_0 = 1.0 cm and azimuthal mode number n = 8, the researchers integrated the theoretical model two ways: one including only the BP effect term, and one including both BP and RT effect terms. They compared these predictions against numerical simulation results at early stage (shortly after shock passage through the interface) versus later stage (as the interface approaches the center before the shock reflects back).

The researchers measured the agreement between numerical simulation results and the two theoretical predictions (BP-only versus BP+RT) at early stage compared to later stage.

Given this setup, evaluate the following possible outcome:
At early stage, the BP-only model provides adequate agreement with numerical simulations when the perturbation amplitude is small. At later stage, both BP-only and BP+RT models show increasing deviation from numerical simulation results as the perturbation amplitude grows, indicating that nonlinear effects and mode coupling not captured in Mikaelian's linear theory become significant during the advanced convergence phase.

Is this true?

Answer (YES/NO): NO